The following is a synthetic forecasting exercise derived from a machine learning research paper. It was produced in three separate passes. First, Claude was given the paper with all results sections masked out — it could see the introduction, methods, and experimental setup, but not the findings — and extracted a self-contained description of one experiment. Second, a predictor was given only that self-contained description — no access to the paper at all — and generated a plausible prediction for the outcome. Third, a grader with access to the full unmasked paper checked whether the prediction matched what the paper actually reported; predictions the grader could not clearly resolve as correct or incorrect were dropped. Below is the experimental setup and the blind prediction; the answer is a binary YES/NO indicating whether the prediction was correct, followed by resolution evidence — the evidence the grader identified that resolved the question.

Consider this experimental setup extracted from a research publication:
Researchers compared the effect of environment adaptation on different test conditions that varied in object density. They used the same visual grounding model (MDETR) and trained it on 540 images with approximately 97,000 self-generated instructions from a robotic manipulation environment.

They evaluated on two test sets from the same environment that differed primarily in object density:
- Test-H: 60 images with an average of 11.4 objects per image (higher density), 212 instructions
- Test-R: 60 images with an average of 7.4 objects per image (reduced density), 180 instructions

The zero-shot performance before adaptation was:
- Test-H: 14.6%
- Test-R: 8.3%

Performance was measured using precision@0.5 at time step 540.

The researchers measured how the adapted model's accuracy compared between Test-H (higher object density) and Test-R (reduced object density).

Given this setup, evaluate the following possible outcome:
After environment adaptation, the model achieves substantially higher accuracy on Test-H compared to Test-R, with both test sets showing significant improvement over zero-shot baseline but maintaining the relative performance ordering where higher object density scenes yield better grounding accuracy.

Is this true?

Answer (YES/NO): NO